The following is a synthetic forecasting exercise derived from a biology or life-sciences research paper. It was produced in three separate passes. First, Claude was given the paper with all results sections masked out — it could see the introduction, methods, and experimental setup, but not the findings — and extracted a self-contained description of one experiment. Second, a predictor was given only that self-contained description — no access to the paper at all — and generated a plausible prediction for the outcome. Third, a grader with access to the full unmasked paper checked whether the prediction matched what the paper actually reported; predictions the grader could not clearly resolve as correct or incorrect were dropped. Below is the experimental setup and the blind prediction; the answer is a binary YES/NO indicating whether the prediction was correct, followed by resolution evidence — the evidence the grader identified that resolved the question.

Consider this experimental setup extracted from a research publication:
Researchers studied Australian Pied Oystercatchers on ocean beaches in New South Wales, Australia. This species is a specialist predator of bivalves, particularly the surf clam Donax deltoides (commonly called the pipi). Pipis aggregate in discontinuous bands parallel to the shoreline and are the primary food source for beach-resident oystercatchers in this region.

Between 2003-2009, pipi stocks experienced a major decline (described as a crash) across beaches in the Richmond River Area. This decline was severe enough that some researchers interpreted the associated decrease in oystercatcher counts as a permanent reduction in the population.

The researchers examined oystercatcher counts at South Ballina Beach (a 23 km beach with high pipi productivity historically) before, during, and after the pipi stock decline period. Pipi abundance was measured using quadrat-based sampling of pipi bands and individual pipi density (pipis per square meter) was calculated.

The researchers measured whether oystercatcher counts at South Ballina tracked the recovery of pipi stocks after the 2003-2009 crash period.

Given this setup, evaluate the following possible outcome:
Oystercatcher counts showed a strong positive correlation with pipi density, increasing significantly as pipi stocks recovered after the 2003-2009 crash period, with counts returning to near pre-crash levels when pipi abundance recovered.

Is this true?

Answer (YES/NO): NO